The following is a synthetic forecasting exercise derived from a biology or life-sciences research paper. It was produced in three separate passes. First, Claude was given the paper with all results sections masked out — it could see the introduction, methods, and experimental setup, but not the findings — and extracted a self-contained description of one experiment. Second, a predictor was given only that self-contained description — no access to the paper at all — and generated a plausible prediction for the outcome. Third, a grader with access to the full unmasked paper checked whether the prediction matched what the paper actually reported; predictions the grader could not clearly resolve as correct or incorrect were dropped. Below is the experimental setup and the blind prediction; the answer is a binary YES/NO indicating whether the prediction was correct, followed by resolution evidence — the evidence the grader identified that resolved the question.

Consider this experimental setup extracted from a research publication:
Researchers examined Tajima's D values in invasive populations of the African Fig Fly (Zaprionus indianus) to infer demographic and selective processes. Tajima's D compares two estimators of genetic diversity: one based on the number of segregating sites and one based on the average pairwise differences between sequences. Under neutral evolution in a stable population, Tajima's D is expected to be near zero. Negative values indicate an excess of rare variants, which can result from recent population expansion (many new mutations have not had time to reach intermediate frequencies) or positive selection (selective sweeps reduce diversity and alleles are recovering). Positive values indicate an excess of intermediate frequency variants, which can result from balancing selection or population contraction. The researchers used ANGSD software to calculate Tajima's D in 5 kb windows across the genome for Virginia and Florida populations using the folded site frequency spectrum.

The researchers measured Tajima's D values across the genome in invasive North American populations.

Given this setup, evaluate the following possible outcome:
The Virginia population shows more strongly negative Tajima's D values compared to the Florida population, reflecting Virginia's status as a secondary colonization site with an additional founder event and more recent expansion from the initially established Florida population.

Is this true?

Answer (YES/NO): NO